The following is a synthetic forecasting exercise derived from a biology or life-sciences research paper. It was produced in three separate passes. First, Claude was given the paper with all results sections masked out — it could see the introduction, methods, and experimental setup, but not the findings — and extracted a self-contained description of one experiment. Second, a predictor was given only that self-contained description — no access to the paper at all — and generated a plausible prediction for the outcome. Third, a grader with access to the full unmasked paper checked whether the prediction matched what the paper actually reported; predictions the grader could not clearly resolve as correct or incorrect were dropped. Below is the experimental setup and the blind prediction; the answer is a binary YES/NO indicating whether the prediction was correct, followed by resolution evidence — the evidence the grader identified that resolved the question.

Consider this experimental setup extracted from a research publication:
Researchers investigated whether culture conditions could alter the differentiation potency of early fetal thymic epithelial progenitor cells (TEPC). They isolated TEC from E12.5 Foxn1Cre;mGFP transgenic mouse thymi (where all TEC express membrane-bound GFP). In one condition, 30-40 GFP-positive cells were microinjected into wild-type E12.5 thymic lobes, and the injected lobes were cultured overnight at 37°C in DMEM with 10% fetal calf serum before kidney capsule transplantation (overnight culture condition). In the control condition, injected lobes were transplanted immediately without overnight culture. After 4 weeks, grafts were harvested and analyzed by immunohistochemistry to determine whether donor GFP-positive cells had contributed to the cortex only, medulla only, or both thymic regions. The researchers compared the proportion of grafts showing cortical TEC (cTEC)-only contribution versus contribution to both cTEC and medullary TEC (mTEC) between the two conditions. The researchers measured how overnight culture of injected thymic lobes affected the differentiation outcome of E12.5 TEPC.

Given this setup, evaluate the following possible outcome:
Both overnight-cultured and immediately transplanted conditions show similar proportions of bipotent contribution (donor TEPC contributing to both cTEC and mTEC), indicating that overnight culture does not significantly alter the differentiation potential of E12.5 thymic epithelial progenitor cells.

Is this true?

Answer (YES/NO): NO